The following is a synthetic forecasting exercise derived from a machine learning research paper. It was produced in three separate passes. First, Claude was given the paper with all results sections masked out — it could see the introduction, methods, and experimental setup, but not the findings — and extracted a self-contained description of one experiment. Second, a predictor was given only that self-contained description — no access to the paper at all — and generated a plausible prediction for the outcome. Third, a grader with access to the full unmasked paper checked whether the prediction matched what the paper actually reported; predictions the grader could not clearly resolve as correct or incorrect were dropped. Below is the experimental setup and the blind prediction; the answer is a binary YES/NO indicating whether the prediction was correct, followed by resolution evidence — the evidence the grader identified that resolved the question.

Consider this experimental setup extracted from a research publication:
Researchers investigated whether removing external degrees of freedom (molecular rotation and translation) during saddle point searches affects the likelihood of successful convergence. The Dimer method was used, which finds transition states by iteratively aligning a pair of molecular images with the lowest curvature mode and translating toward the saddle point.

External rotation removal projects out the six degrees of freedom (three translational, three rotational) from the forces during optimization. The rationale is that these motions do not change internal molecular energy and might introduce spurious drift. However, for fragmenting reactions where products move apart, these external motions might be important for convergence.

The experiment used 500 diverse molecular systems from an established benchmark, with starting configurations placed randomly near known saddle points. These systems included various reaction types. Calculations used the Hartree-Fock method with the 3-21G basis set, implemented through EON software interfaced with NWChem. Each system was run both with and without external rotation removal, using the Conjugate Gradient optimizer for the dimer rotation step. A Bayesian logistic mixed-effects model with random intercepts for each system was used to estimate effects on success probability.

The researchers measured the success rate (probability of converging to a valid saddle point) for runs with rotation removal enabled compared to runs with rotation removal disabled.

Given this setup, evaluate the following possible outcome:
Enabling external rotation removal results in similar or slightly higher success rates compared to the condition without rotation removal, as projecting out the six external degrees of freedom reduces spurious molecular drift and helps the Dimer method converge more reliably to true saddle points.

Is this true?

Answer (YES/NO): YES